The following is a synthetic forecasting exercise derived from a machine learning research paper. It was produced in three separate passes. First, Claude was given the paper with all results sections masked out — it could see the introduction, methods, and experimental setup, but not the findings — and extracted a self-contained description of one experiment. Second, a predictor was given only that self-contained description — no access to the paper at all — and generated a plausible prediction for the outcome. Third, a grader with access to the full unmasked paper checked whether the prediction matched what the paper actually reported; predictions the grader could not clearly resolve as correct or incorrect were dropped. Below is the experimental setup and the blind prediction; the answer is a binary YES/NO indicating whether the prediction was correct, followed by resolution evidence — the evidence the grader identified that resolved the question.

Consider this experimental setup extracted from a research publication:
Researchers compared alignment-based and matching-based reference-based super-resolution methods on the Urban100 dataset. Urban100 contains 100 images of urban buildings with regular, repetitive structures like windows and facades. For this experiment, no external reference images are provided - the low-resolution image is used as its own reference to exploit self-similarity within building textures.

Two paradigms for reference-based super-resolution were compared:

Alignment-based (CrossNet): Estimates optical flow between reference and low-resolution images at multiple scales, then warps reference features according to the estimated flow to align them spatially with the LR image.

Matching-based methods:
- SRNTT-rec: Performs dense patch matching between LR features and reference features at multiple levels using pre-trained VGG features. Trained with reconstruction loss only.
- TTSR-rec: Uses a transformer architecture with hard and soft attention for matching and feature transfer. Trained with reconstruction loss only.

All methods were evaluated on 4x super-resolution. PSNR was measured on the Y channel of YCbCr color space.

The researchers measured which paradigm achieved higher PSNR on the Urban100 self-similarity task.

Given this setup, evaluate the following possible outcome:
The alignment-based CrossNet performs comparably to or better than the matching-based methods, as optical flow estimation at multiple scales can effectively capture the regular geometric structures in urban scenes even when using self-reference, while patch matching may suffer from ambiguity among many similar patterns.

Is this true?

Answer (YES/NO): NO